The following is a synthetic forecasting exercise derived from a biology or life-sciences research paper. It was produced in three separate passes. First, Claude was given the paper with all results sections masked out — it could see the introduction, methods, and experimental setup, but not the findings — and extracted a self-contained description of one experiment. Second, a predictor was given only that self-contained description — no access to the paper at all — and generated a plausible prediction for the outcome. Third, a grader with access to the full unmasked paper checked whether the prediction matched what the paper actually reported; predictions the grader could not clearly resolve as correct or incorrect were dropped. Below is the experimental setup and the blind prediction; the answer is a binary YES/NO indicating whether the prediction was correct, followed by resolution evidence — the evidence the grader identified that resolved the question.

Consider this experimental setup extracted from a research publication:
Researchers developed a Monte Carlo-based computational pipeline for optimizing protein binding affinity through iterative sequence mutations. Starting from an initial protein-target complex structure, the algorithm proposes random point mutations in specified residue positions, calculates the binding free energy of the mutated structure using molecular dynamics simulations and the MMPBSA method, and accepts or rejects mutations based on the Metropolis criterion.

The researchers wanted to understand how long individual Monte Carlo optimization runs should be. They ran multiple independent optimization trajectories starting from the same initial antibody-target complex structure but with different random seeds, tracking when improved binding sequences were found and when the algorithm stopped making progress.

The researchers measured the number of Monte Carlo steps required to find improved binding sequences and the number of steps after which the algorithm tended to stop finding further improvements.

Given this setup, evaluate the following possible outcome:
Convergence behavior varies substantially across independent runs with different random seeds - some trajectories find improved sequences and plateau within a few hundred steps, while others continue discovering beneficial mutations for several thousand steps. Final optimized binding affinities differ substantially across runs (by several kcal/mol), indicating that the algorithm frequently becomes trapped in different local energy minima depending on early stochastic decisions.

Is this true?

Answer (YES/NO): NO